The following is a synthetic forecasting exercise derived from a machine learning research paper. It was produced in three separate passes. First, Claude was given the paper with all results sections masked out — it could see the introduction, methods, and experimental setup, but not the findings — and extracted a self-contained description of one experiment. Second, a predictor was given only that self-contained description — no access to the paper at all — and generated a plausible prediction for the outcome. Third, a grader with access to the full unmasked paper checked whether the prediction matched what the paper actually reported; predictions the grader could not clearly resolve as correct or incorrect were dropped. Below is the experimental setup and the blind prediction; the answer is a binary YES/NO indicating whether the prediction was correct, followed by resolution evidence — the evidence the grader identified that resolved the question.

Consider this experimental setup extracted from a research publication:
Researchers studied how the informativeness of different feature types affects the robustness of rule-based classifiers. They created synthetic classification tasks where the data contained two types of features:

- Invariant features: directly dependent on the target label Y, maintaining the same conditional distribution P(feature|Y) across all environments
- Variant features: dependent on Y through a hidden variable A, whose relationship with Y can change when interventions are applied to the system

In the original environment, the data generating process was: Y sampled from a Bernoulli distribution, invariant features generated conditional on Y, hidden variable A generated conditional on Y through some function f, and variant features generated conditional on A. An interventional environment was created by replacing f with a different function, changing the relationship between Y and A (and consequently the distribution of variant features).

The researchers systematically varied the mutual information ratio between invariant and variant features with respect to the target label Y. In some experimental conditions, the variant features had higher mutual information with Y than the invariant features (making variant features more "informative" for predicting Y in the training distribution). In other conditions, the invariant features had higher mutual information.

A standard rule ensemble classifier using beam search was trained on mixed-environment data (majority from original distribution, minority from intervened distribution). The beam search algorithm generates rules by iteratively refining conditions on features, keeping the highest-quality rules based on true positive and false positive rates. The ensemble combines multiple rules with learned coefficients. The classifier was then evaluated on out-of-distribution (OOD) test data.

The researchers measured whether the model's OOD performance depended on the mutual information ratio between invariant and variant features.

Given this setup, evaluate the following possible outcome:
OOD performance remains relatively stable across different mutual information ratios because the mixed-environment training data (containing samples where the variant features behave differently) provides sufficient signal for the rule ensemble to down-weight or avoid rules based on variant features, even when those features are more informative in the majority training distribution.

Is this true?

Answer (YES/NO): NO